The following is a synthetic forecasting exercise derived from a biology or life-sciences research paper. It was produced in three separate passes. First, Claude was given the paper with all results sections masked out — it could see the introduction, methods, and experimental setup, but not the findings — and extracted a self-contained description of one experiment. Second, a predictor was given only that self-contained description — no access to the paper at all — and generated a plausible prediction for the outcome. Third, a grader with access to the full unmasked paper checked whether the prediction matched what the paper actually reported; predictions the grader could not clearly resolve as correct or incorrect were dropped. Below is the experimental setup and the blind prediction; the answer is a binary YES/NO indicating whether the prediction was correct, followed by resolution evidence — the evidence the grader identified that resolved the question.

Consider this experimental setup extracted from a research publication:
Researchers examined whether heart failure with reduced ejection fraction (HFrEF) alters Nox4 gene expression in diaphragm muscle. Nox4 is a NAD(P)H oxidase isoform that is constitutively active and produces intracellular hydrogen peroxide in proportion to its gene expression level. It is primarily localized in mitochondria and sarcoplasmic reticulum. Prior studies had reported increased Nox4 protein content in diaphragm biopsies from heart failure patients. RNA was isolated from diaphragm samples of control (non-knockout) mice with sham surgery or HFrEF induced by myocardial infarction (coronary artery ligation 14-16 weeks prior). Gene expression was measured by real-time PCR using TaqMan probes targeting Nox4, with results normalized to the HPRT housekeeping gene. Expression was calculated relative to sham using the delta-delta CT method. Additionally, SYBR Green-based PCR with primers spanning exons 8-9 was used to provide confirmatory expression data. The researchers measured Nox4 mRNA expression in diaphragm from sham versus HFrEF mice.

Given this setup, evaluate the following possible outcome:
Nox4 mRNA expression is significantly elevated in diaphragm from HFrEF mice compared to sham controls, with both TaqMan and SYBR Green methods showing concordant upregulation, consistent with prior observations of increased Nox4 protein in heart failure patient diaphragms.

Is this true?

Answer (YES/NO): NO